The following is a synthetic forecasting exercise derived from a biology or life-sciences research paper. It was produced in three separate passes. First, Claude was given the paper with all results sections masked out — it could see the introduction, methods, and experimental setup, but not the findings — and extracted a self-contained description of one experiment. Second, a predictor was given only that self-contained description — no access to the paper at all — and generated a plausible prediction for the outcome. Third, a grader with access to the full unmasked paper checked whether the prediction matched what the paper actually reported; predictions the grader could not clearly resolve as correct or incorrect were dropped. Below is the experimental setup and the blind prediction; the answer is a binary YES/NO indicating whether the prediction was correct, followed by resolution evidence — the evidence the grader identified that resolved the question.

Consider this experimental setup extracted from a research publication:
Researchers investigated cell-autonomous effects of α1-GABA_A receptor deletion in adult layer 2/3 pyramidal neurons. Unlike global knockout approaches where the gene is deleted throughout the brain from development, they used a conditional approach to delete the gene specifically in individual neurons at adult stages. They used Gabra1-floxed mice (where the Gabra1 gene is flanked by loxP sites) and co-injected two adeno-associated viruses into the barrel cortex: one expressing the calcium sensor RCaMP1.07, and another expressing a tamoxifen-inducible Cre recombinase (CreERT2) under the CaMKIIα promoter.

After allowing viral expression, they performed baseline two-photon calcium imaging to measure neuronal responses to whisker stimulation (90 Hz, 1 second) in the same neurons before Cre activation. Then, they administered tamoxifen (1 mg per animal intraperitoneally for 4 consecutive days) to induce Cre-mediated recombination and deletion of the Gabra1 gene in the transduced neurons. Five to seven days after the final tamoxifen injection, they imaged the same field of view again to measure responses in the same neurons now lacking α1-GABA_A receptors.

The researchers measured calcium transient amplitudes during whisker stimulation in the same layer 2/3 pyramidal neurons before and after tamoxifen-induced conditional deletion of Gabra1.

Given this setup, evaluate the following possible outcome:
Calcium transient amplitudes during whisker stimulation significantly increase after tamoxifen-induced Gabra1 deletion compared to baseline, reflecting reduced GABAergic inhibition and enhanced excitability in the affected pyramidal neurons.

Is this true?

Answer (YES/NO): NO